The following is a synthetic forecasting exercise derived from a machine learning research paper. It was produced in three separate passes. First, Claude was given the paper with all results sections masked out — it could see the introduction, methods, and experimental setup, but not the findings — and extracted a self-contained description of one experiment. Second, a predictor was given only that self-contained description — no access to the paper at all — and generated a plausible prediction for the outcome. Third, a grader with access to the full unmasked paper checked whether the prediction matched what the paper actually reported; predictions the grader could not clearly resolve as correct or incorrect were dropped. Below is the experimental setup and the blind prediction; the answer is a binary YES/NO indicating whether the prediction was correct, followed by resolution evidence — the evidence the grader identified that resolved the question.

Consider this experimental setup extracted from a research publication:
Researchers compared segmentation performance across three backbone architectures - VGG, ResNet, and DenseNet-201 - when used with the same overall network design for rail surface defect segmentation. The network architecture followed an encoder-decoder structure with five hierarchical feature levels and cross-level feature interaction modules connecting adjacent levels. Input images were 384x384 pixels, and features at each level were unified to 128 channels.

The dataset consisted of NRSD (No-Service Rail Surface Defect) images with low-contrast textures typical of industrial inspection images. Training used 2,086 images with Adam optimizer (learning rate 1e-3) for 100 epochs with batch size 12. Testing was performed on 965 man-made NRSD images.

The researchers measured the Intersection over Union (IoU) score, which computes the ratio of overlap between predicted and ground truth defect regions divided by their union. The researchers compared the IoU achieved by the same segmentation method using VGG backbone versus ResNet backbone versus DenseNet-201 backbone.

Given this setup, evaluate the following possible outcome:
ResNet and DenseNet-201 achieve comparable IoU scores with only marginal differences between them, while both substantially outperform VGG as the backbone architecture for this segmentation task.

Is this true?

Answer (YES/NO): NO